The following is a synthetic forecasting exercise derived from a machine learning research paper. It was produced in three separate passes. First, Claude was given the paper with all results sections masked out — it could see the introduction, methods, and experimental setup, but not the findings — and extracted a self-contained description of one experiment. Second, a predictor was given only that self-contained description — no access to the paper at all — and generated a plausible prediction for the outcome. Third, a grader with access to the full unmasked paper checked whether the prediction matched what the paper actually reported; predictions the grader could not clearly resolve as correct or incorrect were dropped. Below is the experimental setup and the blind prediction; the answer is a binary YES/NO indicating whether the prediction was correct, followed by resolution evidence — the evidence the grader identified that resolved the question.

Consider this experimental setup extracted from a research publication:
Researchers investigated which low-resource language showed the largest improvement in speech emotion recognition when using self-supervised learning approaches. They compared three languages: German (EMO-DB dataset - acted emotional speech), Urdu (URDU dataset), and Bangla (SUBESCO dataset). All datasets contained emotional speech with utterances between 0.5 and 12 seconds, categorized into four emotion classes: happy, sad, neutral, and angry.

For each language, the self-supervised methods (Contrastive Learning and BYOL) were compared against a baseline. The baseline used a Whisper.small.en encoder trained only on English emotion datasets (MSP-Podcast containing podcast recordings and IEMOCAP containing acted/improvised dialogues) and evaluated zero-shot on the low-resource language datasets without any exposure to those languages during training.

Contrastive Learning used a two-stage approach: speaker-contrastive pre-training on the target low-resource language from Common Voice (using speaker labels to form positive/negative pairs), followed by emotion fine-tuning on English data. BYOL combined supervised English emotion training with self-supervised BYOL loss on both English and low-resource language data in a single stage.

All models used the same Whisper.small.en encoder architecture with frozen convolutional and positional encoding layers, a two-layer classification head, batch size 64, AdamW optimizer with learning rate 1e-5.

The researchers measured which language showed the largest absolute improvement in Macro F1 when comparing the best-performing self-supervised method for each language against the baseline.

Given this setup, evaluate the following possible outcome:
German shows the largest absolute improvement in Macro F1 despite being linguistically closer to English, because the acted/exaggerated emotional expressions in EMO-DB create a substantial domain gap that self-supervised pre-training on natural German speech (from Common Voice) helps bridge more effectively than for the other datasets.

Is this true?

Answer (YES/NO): YES